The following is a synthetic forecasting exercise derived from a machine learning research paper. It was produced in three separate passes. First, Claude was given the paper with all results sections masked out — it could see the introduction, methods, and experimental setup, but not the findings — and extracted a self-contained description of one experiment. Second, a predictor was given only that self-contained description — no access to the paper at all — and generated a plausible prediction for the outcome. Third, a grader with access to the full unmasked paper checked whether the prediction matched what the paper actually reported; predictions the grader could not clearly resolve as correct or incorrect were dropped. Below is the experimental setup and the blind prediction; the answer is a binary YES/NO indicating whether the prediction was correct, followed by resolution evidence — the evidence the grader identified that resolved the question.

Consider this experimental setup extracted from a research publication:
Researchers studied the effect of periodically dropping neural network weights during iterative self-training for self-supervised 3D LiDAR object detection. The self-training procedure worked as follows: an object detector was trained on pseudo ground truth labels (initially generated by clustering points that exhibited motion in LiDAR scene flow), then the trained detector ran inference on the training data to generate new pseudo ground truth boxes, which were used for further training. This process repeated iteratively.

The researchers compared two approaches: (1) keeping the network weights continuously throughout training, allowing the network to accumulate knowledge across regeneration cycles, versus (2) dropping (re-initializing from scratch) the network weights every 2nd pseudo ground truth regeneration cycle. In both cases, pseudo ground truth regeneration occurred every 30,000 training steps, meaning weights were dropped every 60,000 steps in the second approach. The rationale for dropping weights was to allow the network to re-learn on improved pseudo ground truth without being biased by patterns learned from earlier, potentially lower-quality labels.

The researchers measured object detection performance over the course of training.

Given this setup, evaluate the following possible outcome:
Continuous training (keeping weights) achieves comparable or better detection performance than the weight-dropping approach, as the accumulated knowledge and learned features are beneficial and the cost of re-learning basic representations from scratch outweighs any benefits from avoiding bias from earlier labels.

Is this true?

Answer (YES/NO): NO